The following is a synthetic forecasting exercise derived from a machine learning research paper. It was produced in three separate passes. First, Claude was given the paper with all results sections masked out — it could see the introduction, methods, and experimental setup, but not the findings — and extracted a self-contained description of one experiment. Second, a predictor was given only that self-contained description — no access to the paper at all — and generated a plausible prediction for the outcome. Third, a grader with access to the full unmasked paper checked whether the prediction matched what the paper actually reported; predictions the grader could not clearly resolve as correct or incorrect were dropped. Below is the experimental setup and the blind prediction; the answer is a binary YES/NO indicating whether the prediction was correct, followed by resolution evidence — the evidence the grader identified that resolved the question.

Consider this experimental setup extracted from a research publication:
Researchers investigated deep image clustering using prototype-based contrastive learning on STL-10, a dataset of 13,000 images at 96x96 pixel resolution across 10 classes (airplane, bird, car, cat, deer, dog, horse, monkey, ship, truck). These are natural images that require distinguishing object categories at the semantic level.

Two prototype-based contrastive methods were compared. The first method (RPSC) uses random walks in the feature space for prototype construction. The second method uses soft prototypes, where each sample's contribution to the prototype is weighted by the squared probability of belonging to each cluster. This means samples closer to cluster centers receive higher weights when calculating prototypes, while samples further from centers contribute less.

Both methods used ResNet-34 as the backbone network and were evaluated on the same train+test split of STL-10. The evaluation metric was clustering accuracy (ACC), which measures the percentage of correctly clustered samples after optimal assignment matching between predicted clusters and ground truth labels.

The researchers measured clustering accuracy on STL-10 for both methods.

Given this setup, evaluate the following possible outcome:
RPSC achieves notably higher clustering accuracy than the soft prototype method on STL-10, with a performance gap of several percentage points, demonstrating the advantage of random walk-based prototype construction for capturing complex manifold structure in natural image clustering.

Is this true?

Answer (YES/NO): NO